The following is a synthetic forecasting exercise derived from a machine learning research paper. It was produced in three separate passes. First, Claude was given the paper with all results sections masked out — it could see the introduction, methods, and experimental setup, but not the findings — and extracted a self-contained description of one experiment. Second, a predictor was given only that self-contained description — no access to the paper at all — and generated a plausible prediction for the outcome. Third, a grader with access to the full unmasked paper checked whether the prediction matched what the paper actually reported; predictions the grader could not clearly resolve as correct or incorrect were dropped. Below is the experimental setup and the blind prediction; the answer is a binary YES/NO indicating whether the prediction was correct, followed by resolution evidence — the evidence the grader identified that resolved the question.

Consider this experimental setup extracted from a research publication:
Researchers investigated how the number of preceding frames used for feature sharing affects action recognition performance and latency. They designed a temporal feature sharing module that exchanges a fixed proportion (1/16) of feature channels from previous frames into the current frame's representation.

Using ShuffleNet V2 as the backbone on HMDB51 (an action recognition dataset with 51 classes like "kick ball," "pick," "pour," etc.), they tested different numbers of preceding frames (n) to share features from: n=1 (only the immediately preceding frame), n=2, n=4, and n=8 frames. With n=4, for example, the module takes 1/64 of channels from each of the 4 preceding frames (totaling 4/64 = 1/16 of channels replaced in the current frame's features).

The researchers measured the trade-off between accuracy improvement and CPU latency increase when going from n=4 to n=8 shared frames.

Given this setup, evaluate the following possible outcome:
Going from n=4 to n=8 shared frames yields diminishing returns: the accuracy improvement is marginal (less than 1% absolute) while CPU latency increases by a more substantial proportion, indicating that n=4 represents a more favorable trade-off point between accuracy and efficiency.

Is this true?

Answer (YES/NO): NO